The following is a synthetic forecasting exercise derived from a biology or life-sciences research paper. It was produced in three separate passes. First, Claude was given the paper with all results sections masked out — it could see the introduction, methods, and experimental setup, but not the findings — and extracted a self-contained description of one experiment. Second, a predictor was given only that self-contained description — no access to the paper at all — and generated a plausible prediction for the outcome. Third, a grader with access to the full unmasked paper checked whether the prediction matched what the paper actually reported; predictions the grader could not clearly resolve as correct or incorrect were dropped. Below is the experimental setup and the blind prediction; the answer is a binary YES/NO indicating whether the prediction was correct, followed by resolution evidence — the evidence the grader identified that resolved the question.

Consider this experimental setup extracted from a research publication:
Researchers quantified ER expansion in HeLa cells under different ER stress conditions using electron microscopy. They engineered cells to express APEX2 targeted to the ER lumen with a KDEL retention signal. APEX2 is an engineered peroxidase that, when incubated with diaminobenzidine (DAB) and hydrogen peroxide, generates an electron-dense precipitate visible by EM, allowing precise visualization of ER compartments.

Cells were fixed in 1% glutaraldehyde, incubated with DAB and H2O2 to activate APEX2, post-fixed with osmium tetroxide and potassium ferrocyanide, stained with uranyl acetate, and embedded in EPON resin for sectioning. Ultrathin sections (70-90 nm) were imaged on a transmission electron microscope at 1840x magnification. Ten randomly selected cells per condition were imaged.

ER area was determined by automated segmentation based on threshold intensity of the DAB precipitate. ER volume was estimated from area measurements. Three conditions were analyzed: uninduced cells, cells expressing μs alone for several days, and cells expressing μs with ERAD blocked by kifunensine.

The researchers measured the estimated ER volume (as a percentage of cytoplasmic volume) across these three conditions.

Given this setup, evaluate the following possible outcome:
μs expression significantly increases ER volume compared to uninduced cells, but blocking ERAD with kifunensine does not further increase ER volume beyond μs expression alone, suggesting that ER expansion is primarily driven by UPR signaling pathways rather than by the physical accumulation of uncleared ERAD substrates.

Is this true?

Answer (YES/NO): NO